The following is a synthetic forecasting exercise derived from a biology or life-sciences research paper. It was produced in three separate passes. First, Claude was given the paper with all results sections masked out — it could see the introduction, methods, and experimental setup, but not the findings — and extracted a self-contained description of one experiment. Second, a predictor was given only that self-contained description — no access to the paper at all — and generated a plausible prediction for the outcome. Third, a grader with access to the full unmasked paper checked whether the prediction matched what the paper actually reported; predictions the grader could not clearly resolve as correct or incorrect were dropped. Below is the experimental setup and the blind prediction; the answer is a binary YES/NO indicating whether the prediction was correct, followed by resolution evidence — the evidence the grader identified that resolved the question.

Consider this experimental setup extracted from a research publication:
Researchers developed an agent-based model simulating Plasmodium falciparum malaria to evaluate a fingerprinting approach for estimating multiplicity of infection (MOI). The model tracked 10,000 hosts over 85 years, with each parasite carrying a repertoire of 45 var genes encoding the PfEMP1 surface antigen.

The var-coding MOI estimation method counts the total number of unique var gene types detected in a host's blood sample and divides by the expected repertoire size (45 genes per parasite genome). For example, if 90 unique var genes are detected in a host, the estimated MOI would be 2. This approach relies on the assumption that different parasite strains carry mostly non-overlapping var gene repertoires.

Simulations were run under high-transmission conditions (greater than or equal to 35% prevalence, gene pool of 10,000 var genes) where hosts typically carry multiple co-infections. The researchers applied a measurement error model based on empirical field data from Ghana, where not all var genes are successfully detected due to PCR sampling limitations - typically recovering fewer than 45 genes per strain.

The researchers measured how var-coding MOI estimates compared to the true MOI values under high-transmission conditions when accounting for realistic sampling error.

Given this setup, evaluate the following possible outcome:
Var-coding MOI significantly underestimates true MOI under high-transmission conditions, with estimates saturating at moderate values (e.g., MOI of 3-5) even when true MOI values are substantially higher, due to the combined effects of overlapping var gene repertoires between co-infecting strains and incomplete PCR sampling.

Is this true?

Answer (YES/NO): NO